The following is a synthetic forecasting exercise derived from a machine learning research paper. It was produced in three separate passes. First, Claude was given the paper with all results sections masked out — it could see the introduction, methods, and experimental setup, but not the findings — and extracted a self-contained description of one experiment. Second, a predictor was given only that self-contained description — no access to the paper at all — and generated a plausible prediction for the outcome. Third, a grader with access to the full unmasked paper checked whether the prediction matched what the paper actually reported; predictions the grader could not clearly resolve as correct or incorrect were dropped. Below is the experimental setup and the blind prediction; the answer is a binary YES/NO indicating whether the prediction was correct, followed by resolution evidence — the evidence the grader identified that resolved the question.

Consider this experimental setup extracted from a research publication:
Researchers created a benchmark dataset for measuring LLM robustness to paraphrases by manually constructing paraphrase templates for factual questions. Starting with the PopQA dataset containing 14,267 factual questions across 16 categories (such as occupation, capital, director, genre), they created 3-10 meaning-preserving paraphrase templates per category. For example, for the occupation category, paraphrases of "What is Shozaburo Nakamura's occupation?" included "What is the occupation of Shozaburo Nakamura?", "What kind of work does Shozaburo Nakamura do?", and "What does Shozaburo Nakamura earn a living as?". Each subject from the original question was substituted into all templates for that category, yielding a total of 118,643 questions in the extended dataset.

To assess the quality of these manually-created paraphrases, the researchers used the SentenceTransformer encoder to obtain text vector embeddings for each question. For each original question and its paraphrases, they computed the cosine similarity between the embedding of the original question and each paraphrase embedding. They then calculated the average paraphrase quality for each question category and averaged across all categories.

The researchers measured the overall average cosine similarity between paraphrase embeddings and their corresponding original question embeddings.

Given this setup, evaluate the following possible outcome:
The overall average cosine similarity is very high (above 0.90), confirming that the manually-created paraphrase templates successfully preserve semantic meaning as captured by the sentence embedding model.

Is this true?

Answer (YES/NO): YES